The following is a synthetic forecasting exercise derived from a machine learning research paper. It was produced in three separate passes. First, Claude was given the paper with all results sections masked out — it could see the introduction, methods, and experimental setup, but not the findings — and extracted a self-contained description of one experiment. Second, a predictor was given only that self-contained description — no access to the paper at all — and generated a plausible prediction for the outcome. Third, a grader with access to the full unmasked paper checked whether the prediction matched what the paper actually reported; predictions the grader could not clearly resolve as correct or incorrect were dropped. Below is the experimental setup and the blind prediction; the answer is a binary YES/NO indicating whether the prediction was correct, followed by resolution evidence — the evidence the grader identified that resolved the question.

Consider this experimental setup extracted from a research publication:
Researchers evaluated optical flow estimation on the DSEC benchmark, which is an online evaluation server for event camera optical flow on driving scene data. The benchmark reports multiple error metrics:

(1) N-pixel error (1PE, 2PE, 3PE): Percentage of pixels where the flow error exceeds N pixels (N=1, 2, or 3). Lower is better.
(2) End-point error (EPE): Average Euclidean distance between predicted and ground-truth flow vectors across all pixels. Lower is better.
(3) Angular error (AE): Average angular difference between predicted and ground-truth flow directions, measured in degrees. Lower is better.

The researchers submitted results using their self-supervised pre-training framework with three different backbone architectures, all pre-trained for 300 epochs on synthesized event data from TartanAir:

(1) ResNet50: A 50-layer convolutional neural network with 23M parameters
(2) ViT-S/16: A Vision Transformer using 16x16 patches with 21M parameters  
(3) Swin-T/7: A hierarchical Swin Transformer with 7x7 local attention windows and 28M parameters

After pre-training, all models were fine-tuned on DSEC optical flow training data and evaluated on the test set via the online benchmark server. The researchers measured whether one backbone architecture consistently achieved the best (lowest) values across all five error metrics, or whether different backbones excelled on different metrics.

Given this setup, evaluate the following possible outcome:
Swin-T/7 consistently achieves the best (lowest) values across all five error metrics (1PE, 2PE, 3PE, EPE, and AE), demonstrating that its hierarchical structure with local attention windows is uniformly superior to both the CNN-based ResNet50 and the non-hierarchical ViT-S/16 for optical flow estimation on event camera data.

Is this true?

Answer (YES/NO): YES